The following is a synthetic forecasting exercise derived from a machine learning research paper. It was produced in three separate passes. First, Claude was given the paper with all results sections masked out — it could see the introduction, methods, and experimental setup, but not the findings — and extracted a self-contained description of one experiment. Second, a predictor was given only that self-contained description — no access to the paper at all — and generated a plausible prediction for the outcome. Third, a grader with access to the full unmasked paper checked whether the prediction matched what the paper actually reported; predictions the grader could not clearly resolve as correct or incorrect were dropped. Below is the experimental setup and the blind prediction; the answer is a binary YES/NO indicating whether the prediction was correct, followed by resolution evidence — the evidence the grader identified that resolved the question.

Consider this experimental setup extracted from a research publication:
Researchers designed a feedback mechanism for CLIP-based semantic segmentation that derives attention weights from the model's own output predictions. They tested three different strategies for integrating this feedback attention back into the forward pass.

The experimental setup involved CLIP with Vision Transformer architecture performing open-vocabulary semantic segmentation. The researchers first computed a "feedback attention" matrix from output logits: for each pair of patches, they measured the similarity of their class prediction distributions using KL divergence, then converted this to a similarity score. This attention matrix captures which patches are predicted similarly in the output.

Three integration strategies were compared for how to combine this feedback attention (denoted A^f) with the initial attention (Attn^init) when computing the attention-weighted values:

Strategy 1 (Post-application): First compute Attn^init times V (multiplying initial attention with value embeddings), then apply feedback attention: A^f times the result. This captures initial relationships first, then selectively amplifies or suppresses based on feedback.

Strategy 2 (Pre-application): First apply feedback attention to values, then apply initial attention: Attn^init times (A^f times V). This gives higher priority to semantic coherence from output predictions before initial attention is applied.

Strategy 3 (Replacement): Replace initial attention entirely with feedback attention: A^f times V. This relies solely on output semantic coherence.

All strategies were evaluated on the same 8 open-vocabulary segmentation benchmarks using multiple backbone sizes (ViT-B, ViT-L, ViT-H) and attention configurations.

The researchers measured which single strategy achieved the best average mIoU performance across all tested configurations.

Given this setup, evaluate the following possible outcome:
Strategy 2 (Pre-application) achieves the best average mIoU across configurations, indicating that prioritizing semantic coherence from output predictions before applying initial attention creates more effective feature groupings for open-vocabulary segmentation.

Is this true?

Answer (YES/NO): NO